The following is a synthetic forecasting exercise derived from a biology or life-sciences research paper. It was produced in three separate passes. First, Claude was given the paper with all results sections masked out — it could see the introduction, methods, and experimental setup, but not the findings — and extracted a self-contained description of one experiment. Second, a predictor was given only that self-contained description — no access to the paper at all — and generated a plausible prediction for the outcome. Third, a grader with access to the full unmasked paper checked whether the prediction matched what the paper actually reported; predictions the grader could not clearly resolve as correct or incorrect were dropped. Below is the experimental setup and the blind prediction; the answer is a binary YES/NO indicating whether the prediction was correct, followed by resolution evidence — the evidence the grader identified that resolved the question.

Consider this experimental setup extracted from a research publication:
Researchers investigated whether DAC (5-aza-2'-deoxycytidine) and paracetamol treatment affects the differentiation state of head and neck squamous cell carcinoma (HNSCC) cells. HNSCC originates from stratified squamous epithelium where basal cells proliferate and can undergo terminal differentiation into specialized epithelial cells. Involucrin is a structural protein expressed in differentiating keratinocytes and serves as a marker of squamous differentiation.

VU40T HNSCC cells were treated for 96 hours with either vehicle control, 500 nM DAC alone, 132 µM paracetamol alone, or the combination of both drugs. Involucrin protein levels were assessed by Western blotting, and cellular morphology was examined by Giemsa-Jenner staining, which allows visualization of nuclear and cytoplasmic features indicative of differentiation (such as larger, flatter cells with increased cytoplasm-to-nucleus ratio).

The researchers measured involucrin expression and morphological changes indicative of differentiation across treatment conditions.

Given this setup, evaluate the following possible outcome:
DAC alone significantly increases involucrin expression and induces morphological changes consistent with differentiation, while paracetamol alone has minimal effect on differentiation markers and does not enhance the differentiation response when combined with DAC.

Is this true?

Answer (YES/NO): NO